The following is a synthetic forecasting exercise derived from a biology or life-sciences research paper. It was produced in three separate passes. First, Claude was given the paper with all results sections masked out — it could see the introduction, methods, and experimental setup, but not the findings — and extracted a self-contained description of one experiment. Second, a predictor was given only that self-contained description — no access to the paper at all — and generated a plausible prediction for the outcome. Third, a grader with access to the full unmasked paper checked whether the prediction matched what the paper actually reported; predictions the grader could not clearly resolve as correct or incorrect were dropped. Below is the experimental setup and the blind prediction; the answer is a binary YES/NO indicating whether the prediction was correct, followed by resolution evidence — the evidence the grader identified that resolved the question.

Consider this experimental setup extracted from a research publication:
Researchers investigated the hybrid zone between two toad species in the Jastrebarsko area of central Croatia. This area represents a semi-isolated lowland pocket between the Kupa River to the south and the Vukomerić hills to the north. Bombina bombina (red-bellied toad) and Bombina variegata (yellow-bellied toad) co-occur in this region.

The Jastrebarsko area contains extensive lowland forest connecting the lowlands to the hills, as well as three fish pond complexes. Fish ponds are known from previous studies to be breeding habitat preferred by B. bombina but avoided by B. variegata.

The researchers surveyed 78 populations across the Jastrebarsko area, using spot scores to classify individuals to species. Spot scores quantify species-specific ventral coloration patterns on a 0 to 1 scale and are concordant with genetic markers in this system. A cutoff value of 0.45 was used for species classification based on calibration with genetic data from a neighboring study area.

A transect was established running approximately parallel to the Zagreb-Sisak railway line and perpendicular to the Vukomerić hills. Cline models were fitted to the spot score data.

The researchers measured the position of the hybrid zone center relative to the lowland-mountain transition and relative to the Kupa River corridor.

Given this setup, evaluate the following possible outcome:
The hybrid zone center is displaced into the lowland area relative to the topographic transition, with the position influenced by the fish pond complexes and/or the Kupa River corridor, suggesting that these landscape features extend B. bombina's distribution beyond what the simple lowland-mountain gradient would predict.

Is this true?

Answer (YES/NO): NO